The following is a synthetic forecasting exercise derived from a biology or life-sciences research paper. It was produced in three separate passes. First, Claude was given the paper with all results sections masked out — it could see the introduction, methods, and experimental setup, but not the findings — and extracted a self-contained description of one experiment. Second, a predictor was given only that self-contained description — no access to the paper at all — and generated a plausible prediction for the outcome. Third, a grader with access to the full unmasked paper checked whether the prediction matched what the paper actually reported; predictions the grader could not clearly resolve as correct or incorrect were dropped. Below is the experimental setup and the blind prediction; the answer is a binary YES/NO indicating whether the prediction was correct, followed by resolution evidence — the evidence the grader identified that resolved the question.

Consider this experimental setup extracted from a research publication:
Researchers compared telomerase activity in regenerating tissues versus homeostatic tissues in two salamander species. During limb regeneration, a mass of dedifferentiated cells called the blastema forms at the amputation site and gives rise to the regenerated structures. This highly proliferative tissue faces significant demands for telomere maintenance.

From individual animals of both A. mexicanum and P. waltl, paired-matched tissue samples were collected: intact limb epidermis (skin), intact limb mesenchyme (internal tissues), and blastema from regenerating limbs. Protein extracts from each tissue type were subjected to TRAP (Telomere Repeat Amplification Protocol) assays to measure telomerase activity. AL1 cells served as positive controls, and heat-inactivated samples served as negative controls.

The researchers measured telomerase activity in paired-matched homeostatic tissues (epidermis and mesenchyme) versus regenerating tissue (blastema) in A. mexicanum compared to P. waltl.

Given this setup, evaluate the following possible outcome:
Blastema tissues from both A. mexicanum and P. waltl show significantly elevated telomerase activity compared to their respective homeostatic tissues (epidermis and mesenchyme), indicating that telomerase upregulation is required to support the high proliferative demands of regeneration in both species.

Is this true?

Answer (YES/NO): NO